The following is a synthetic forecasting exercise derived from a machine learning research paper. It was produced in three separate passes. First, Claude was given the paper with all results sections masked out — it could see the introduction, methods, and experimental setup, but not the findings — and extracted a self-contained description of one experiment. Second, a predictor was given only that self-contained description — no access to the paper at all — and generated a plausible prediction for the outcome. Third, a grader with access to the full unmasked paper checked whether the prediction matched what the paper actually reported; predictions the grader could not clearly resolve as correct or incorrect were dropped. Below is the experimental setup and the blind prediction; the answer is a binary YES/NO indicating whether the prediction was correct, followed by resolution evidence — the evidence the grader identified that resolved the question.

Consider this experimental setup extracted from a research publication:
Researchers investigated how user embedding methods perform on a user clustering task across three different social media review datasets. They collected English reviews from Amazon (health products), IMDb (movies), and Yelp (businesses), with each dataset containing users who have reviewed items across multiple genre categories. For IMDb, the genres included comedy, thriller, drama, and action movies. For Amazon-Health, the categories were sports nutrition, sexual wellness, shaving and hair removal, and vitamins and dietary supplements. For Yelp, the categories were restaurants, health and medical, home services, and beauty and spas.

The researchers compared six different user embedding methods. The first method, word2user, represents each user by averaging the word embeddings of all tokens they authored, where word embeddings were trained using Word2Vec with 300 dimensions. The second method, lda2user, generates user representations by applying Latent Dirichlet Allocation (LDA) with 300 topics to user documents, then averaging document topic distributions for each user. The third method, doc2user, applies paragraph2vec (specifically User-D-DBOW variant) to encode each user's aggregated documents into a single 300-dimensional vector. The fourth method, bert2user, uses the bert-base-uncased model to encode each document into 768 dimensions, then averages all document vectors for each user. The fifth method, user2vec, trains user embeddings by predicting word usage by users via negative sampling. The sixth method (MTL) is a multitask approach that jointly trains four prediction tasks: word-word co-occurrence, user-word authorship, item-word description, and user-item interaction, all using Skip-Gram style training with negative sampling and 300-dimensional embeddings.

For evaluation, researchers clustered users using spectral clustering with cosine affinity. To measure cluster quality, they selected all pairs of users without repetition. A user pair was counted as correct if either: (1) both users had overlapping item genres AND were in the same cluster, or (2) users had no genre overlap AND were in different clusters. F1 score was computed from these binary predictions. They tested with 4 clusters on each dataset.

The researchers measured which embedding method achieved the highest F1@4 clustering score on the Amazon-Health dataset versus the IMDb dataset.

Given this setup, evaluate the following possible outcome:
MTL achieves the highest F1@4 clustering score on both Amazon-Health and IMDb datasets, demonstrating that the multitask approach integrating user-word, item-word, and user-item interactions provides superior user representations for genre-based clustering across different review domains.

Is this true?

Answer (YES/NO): NO